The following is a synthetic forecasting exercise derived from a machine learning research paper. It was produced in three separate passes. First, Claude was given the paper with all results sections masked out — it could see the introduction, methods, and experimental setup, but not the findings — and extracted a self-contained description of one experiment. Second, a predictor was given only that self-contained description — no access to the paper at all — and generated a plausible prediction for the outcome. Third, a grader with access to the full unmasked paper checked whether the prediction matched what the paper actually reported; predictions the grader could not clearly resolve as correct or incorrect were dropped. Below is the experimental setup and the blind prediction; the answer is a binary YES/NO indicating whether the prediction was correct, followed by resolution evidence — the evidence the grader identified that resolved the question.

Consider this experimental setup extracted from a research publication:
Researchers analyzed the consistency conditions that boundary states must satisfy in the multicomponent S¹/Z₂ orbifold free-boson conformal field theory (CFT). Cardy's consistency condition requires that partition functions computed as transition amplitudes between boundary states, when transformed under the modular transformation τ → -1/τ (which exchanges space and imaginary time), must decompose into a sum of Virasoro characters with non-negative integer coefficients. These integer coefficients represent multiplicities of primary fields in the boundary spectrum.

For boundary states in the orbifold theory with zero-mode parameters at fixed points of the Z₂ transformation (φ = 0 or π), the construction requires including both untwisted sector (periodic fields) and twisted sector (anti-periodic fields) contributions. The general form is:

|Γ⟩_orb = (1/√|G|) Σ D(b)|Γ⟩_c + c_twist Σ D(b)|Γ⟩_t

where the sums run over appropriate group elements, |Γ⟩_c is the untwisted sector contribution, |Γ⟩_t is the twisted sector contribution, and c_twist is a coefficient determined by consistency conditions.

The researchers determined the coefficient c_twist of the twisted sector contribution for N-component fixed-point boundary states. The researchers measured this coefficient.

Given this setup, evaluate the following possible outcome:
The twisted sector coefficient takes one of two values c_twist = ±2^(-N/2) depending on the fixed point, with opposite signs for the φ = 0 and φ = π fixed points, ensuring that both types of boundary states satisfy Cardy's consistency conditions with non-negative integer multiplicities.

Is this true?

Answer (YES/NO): NO